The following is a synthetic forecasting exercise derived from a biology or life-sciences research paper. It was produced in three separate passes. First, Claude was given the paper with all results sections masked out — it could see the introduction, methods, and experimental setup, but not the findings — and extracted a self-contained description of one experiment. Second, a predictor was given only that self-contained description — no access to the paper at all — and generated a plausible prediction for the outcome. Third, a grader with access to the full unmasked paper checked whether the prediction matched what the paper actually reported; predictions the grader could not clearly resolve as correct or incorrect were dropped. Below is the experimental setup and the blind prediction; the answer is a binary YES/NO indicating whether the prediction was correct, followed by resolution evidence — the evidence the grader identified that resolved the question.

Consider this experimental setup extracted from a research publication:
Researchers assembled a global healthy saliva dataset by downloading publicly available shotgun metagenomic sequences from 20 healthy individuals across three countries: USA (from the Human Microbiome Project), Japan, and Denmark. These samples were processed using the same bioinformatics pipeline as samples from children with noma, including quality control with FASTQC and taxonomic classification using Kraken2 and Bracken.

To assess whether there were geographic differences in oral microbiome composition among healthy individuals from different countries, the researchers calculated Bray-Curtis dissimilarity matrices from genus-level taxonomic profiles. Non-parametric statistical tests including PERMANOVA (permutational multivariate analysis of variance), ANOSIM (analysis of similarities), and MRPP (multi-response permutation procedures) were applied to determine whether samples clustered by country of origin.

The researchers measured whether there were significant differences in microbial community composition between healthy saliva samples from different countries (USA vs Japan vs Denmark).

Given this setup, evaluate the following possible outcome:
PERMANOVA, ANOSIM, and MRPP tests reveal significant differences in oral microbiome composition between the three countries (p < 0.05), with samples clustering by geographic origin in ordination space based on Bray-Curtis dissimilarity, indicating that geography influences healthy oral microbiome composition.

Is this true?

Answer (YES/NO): NO